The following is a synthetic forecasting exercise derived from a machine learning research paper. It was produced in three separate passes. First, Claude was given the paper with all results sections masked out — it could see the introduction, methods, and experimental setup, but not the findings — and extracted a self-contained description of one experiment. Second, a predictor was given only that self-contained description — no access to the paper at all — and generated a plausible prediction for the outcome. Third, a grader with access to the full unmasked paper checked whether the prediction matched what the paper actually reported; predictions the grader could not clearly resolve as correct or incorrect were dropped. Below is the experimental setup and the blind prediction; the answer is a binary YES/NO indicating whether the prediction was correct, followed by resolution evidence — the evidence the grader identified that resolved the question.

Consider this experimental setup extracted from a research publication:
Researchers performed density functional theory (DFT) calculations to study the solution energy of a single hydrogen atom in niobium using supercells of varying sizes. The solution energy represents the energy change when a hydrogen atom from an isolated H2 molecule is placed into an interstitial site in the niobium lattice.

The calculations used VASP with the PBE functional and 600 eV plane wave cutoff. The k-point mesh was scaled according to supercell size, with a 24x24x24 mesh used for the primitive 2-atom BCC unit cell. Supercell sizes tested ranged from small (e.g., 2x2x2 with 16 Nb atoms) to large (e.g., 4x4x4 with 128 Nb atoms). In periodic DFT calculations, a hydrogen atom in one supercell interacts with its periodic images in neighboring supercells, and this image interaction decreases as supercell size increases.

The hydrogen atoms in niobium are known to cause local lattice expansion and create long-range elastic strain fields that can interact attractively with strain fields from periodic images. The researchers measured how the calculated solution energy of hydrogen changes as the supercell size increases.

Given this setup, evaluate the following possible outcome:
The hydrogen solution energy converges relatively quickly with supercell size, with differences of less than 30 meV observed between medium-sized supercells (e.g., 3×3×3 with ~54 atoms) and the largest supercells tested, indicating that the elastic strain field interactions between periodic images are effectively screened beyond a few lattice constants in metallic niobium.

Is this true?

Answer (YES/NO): YES